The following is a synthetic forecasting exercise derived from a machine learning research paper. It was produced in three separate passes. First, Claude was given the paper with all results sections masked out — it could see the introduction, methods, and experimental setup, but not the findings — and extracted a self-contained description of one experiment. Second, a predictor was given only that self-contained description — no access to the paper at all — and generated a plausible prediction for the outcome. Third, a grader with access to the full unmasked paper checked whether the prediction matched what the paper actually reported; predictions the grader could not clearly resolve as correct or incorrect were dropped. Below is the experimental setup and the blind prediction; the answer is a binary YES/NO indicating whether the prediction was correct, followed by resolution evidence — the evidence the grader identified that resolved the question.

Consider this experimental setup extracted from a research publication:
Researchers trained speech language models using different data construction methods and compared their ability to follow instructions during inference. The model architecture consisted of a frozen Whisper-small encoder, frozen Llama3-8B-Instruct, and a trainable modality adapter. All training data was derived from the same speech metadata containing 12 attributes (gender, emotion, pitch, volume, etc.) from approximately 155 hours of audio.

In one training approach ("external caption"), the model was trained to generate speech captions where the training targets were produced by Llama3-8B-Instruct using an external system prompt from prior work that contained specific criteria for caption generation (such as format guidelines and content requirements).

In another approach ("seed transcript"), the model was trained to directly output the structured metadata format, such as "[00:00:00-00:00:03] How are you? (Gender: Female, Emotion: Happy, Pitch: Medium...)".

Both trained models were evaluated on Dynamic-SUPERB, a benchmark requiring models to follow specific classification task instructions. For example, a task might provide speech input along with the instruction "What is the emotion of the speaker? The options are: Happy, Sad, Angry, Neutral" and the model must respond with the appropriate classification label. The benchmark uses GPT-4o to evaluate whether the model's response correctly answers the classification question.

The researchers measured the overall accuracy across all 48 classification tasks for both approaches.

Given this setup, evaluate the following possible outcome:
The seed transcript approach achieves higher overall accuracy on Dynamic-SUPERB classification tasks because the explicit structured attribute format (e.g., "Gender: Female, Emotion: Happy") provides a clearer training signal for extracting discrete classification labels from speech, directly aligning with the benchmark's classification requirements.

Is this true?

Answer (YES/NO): YES